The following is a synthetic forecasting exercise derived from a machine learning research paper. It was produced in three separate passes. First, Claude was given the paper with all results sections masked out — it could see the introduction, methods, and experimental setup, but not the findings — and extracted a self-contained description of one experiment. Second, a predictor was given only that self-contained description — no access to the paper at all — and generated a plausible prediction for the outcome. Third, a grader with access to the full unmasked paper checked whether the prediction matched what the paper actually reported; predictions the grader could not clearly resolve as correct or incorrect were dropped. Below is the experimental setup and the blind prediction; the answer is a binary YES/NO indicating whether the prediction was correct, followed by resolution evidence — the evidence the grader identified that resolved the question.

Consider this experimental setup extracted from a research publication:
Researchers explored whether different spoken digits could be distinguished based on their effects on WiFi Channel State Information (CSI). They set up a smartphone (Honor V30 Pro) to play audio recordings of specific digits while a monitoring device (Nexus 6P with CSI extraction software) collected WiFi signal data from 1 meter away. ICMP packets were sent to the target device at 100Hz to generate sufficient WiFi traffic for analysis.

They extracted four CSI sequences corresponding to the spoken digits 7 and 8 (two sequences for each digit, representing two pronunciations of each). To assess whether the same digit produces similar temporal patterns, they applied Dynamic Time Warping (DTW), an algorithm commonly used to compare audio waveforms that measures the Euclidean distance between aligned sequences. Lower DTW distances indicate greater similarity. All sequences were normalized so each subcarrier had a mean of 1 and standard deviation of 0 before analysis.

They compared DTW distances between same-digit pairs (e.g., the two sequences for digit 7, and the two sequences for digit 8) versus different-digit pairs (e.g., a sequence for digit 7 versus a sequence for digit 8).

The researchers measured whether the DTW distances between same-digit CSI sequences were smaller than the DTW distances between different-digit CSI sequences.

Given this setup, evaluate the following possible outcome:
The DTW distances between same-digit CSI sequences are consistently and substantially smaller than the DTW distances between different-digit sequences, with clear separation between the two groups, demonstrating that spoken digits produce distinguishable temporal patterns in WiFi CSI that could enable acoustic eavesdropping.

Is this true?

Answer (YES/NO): NO